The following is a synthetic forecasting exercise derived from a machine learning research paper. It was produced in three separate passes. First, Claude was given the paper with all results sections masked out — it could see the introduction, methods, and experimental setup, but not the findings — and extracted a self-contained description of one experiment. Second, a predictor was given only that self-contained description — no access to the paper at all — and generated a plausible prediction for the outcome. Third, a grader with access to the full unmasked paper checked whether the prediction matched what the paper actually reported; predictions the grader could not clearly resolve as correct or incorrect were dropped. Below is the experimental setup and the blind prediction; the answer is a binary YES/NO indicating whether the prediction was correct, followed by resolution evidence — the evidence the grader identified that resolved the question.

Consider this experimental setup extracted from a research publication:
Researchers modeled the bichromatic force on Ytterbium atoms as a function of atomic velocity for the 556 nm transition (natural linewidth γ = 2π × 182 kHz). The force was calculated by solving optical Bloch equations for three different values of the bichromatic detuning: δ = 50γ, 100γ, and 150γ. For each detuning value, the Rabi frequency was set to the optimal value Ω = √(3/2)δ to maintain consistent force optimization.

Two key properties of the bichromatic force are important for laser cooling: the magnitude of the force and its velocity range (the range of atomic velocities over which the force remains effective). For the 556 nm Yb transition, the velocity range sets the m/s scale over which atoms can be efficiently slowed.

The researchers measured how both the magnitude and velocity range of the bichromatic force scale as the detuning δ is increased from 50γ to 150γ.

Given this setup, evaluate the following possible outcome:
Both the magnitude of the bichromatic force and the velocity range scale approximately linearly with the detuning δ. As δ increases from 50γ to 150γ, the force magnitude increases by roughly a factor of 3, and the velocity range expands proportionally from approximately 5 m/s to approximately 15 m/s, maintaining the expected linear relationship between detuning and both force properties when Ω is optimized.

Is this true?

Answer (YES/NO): NO